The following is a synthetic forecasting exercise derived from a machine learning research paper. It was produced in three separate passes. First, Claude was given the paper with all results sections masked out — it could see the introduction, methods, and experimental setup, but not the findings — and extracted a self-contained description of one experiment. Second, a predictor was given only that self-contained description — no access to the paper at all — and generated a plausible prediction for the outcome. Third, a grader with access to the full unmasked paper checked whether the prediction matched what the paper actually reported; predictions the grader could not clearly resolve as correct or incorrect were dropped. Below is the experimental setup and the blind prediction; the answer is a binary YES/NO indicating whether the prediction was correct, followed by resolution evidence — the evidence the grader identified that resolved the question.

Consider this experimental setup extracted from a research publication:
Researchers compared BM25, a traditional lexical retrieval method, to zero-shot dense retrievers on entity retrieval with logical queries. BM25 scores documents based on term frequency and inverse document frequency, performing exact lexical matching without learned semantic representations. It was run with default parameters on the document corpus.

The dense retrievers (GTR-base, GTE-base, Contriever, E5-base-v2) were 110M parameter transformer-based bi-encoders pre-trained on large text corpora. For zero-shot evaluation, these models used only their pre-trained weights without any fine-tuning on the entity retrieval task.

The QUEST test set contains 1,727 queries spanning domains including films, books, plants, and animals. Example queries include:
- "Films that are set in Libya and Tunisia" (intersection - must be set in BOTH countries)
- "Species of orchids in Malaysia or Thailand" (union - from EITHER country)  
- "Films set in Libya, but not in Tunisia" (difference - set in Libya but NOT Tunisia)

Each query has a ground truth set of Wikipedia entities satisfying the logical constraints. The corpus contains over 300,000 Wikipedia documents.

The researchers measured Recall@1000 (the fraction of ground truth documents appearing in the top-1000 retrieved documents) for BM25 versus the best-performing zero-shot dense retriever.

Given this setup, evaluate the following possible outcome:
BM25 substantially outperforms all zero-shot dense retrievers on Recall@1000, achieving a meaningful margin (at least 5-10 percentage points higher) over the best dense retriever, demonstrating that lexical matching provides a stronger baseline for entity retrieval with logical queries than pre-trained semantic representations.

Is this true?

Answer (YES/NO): NO